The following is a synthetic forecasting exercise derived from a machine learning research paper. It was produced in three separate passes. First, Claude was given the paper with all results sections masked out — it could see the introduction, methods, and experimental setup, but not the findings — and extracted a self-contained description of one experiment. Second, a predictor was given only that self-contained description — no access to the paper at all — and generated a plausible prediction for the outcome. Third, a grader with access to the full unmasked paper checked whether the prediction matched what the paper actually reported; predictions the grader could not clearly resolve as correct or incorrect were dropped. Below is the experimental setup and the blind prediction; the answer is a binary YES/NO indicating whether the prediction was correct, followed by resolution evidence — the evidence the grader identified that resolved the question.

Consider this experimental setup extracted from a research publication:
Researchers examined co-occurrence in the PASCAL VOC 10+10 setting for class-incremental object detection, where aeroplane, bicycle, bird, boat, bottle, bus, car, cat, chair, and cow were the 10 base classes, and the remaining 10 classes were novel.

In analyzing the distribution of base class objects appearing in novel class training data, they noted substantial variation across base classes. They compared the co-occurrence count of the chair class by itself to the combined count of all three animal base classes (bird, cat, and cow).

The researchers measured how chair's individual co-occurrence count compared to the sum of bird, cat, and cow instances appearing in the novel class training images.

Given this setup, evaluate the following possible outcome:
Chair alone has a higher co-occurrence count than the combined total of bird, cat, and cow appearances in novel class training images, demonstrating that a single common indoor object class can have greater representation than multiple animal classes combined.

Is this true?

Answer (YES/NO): YES